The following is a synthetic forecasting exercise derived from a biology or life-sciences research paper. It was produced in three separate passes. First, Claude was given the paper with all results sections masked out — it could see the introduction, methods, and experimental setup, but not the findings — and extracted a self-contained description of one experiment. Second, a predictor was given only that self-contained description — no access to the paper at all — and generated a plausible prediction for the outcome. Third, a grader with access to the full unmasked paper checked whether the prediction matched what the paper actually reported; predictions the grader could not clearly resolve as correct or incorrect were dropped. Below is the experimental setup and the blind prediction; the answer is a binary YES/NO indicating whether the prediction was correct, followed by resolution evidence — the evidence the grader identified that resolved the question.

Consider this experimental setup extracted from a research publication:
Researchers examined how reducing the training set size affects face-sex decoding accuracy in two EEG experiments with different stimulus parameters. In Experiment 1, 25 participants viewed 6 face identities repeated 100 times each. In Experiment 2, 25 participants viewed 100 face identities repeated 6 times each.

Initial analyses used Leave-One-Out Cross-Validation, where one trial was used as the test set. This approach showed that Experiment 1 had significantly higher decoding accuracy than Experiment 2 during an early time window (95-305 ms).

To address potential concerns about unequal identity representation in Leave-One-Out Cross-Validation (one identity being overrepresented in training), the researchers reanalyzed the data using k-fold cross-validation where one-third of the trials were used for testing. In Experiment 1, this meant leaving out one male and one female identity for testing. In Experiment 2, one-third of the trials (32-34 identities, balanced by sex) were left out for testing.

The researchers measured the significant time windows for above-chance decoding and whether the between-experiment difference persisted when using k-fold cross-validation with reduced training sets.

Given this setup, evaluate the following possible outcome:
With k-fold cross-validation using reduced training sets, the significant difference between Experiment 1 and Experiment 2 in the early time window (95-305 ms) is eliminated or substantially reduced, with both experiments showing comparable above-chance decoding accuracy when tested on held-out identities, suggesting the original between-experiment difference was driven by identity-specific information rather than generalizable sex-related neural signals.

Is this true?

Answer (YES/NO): NO